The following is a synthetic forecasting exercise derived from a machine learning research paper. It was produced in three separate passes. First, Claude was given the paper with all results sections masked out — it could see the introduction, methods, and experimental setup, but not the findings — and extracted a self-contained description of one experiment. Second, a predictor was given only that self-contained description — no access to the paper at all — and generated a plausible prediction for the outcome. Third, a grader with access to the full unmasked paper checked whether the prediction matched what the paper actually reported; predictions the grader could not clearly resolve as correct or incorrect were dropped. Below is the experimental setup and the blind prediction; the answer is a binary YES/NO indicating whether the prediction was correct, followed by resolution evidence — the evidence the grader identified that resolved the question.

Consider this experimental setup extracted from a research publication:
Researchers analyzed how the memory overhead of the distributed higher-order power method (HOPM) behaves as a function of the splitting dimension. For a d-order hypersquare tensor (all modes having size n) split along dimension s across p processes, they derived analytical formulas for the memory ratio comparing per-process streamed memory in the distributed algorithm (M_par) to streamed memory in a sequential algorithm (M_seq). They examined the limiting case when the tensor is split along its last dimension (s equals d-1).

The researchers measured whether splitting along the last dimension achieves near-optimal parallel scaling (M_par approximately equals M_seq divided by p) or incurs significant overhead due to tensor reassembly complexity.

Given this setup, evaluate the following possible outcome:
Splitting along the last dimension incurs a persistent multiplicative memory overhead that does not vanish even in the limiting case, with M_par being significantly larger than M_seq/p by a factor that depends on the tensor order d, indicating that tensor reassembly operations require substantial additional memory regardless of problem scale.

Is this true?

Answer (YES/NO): NO